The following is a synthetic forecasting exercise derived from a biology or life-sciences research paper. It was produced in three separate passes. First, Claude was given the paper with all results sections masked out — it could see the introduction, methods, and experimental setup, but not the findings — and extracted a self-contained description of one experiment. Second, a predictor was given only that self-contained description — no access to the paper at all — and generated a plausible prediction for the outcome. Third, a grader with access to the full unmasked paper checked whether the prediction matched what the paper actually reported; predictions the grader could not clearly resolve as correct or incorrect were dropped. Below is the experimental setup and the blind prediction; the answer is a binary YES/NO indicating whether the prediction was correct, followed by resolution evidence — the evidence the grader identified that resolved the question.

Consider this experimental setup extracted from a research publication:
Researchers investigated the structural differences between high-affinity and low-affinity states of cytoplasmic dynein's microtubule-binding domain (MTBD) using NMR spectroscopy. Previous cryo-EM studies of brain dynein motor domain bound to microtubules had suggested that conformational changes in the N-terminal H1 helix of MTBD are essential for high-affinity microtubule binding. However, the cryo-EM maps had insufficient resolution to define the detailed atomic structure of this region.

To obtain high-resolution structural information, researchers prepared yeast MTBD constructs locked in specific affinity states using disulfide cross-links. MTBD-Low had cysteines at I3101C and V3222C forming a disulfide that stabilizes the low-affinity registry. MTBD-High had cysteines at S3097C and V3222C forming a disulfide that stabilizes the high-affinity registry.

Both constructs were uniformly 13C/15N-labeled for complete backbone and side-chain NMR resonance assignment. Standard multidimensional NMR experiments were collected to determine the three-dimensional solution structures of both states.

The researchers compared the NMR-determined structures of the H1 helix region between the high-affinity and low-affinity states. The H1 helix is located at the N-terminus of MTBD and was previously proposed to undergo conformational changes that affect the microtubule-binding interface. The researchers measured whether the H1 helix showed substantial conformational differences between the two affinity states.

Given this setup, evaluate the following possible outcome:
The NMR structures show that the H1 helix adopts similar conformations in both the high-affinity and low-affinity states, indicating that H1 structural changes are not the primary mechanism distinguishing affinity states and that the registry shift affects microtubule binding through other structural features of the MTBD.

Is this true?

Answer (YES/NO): NO